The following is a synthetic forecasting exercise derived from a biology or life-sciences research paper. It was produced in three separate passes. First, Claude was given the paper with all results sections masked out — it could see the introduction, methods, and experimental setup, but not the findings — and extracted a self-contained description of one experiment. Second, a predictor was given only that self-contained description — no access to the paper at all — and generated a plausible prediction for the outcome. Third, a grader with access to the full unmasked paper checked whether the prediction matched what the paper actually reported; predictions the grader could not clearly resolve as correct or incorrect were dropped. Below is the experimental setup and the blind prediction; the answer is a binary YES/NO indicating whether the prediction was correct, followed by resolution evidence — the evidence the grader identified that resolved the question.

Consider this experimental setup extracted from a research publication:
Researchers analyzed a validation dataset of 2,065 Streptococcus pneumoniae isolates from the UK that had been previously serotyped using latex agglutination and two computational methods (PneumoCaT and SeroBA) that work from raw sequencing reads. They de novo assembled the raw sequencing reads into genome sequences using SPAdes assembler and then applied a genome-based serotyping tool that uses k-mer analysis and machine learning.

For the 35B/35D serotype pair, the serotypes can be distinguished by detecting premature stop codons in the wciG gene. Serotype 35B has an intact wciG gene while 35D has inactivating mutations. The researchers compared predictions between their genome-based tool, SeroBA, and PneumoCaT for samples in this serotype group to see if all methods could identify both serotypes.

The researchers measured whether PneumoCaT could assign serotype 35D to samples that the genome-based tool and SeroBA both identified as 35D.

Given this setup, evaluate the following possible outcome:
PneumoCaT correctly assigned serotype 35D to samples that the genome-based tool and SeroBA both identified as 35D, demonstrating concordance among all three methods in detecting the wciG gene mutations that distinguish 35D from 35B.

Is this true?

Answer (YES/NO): NO